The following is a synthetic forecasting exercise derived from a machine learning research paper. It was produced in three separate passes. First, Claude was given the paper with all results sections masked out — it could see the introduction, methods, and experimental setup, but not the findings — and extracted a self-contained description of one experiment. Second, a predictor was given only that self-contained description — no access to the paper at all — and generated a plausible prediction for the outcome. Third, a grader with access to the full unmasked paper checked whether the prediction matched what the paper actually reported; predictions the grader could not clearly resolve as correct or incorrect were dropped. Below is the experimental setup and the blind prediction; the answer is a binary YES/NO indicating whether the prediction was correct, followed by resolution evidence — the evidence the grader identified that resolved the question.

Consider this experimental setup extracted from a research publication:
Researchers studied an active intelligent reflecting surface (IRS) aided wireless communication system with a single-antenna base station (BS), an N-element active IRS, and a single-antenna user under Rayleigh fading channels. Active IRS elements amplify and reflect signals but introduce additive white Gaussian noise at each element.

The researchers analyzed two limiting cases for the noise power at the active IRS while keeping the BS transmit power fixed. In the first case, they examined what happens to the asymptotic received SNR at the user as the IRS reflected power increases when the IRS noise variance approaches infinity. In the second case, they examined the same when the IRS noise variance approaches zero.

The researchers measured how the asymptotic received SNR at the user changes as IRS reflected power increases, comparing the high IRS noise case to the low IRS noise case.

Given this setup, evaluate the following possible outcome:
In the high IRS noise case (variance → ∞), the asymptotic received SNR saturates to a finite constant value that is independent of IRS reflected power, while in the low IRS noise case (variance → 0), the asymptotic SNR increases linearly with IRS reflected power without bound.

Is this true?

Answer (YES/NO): NO